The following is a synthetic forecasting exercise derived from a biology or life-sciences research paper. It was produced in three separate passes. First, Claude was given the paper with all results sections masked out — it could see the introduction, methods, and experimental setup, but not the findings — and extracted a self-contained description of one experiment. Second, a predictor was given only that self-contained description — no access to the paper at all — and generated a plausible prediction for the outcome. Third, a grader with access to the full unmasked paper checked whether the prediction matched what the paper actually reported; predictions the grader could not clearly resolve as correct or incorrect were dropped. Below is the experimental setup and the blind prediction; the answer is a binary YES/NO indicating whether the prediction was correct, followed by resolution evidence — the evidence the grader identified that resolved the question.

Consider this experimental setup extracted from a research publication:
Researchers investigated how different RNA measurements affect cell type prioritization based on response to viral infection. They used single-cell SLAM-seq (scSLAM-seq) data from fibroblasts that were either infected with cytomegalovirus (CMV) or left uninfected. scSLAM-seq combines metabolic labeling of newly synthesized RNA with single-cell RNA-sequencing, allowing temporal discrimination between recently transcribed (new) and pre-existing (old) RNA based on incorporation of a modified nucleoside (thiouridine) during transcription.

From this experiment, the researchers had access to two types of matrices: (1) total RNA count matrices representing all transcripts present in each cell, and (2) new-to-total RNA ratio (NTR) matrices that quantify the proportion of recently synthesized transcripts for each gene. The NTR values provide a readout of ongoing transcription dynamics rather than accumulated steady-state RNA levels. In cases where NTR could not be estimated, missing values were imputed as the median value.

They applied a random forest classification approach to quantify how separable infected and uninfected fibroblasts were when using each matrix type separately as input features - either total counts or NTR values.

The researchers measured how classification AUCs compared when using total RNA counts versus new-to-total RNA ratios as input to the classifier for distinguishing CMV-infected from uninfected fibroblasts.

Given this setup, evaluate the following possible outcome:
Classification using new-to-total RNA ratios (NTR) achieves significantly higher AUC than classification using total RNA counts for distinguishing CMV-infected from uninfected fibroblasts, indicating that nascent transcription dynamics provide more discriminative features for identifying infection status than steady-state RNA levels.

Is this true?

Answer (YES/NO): YES